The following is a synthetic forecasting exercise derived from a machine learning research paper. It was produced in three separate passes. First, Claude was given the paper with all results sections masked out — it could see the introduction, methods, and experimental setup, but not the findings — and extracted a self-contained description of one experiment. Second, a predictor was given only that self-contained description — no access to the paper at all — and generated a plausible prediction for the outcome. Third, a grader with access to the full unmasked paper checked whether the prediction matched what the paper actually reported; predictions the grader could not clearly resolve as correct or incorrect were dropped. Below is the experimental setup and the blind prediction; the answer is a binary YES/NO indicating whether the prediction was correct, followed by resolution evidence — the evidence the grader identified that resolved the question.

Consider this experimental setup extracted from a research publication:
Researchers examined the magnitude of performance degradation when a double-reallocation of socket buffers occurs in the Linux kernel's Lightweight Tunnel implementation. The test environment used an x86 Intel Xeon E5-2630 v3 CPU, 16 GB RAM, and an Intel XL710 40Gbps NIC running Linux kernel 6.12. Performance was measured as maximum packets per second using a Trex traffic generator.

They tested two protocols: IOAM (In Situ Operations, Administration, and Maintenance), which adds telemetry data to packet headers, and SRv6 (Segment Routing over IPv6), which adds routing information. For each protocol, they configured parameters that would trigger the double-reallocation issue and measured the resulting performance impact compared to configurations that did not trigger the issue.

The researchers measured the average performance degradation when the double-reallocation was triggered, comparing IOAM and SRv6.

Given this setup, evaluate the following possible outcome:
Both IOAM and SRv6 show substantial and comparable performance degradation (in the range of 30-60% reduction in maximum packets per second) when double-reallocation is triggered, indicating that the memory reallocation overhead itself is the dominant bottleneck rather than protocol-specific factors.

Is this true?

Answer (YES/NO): NO